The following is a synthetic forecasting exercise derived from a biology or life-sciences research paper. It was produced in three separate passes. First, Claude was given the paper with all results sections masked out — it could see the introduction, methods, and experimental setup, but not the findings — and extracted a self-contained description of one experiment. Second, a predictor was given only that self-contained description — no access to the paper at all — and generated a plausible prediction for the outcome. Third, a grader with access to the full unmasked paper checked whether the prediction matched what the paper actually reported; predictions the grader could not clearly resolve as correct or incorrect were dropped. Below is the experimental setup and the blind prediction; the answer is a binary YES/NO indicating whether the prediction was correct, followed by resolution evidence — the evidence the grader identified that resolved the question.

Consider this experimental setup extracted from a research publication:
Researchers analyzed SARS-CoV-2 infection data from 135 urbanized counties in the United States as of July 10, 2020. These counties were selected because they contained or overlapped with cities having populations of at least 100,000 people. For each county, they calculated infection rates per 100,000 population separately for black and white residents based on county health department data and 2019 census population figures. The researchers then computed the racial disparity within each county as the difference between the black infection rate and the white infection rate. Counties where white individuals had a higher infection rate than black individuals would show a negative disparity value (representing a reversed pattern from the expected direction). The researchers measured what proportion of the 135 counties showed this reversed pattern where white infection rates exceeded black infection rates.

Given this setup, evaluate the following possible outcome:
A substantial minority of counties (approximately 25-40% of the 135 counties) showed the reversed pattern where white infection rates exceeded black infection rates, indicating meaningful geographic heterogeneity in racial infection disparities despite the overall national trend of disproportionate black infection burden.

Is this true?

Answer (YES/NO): NO